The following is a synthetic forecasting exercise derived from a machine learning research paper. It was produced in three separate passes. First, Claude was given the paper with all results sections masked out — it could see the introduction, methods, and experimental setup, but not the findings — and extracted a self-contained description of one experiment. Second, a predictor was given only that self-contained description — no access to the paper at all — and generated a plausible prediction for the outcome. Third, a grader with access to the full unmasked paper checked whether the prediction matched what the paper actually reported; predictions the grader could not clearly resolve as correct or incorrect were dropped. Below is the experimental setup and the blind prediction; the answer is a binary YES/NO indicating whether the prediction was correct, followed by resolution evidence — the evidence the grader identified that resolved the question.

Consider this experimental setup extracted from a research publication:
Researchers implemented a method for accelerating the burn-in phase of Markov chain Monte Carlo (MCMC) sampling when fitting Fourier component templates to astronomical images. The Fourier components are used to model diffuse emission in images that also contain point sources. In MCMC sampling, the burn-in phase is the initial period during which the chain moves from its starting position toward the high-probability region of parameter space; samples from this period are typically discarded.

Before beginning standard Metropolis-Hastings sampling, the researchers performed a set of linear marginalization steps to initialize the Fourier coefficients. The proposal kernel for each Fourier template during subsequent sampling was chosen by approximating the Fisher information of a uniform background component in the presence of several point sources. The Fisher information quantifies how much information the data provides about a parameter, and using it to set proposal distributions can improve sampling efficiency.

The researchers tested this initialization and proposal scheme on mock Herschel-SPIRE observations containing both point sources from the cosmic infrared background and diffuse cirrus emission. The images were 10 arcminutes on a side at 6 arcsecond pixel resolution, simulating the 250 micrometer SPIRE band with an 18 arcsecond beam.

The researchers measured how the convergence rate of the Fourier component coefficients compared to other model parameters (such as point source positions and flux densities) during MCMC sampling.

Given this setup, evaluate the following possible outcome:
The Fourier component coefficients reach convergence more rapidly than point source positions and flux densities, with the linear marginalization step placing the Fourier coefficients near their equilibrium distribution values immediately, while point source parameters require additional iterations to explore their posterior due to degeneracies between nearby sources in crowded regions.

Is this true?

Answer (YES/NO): NO